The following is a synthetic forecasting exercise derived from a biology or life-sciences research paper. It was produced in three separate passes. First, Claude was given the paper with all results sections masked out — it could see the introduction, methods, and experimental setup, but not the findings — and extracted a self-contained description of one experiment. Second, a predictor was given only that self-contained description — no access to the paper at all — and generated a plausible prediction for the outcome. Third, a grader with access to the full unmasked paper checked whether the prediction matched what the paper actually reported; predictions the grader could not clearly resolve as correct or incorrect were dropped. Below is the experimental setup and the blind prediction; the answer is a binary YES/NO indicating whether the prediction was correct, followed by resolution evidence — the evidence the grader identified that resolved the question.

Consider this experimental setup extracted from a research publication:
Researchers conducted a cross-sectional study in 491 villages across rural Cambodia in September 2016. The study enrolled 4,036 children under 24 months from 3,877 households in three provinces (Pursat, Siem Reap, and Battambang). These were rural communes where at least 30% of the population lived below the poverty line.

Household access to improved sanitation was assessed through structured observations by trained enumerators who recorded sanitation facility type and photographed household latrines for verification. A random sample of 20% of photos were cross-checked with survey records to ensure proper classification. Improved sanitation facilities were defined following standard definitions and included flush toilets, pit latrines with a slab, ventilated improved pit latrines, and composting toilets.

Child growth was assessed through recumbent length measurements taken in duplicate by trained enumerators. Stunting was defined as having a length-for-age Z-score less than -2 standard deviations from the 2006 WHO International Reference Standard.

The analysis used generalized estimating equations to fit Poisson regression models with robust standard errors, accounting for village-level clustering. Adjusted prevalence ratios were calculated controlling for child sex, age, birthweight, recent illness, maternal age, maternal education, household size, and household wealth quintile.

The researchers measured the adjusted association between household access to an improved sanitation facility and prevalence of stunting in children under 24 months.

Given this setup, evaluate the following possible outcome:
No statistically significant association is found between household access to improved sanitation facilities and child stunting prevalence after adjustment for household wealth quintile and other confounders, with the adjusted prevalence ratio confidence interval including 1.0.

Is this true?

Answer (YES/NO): YES